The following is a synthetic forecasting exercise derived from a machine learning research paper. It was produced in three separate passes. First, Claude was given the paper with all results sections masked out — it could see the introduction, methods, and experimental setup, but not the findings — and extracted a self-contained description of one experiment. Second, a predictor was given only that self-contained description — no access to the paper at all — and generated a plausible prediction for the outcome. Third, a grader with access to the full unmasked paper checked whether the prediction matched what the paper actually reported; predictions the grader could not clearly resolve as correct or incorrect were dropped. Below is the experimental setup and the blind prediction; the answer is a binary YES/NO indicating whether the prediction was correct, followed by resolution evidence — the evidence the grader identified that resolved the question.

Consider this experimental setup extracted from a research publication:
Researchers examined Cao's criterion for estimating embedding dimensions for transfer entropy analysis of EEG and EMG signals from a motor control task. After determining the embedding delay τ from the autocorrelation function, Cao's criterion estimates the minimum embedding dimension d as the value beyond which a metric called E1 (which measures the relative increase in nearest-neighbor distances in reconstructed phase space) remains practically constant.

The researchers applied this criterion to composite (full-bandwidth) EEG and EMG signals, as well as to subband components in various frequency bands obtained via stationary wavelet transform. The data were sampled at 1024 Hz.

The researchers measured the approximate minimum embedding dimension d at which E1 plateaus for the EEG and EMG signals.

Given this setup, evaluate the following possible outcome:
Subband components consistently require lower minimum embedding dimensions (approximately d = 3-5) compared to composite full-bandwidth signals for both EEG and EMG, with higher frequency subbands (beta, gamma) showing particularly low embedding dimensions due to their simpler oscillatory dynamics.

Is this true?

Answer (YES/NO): NO